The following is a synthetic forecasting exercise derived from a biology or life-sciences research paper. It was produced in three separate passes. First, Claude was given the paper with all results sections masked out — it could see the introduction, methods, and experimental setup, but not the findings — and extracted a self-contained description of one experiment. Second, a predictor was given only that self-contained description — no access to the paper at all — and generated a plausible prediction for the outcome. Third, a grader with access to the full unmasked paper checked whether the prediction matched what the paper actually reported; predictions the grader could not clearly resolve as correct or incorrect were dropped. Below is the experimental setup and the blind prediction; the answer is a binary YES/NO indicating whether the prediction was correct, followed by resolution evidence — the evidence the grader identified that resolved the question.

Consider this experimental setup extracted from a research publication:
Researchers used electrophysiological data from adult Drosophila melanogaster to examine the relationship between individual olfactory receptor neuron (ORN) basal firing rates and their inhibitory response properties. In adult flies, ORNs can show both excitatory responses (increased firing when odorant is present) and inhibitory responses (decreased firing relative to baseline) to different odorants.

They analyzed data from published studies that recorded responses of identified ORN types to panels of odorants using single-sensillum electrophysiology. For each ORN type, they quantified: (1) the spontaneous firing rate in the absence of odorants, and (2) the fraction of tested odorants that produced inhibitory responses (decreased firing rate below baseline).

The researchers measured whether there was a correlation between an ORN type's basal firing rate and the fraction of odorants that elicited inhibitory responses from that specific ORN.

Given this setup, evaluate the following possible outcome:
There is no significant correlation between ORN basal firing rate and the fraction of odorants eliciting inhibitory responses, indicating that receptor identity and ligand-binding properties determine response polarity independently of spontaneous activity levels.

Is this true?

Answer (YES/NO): NO